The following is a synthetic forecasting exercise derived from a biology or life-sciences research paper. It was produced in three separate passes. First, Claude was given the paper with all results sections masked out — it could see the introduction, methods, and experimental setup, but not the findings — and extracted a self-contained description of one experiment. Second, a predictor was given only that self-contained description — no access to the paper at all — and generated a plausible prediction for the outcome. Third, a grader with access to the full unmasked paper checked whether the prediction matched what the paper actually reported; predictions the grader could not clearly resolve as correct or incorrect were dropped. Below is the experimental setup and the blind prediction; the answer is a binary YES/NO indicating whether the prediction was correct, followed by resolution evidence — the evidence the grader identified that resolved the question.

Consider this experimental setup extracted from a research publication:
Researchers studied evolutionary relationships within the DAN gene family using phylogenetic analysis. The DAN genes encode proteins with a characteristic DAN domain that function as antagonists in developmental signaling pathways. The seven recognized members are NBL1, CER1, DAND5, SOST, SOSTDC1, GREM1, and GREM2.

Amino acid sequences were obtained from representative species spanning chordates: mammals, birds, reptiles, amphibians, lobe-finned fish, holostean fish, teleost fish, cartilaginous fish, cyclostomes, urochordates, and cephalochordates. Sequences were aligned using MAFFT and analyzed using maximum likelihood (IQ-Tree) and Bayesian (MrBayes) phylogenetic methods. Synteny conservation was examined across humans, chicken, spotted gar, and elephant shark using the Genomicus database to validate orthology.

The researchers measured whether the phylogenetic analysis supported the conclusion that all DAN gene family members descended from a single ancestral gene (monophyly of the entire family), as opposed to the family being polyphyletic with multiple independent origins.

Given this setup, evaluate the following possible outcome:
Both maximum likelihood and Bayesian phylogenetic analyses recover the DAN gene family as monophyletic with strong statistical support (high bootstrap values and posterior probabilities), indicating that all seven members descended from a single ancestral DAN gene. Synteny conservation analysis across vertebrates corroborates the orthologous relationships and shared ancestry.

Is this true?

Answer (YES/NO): YES